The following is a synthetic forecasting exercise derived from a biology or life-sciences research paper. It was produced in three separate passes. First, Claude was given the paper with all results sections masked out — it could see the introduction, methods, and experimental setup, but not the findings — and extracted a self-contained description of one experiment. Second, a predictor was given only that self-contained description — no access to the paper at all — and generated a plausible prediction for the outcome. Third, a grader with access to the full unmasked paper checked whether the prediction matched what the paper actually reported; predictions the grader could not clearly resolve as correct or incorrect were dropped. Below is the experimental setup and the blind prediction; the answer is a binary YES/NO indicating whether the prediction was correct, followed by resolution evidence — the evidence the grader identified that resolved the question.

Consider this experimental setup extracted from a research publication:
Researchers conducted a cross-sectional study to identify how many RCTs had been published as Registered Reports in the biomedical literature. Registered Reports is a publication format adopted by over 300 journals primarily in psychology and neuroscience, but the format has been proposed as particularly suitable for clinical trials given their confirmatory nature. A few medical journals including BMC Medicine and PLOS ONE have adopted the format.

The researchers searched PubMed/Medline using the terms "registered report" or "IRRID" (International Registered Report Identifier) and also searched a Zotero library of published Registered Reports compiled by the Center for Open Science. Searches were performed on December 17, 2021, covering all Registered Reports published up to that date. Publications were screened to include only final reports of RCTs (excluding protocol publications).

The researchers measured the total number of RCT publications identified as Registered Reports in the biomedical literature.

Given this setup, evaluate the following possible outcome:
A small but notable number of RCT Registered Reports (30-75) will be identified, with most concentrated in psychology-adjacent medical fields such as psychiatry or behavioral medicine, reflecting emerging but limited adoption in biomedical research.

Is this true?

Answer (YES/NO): NO